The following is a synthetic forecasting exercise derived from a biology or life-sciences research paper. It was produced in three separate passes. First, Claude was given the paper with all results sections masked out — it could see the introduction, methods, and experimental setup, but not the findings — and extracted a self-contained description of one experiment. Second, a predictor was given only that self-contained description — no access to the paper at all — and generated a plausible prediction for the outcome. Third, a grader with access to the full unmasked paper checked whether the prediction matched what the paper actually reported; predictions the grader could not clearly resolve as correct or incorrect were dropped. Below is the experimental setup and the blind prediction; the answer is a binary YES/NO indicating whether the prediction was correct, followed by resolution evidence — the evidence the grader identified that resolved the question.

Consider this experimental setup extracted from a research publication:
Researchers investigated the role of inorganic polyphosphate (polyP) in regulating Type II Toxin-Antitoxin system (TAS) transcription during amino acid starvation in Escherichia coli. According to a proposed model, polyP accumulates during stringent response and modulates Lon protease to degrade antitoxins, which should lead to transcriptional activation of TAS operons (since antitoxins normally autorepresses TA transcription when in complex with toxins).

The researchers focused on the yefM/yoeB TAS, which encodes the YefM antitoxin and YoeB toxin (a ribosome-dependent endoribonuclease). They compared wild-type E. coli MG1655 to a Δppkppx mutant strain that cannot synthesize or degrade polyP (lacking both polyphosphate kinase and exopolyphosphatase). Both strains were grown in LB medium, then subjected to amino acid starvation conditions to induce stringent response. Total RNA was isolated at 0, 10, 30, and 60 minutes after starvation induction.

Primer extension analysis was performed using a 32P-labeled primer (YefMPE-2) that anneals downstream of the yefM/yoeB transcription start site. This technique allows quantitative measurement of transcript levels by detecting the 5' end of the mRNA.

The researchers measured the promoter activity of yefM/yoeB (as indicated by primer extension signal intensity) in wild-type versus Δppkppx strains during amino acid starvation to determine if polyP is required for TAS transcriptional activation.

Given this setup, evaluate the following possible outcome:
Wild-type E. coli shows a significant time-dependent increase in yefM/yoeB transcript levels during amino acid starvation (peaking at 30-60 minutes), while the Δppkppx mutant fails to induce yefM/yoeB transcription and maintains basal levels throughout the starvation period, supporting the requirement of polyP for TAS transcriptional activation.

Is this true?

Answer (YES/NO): NO